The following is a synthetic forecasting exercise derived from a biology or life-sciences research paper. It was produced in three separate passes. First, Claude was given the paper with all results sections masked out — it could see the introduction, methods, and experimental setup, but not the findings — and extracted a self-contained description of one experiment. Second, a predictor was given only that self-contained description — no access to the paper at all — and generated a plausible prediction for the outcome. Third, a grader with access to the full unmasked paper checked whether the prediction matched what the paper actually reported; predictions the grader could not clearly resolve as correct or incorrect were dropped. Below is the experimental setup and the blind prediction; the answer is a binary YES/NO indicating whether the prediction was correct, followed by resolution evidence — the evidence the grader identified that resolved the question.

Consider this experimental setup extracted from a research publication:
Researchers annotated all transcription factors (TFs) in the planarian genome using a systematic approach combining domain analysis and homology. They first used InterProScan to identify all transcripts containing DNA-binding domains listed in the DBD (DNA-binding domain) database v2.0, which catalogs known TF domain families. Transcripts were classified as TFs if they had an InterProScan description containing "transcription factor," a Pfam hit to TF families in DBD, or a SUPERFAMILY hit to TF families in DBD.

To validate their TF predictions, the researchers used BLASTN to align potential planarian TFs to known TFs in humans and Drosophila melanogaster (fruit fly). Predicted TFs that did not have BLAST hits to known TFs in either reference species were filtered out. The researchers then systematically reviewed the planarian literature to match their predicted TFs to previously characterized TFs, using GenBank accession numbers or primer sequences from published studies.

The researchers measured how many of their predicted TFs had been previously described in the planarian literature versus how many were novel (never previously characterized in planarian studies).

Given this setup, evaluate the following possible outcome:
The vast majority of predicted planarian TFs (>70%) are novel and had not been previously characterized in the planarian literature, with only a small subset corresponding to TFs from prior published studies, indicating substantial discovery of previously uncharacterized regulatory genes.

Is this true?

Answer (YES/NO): NO